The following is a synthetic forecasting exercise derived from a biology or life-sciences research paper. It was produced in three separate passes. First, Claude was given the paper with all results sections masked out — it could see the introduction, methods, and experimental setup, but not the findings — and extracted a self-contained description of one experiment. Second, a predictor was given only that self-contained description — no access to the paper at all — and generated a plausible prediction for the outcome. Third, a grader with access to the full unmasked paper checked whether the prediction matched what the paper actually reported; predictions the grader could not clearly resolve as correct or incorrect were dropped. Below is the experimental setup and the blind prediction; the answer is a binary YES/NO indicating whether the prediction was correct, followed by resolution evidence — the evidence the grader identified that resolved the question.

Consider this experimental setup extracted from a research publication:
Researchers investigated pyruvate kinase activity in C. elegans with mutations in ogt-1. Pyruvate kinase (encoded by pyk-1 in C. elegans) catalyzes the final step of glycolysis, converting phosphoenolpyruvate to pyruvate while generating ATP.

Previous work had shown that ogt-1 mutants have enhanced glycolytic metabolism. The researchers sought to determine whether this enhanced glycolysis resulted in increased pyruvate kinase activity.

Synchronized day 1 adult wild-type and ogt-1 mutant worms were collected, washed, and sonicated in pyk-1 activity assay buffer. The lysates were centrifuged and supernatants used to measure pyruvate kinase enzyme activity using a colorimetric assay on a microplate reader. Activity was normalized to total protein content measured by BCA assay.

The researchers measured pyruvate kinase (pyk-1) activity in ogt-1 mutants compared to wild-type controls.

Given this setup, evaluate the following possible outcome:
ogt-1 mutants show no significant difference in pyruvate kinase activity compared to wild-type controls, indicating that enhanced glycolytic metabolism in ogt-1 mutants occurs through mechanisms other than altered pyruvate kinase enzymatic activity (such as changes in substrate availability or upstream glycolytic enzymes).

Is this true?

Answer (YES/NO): NO